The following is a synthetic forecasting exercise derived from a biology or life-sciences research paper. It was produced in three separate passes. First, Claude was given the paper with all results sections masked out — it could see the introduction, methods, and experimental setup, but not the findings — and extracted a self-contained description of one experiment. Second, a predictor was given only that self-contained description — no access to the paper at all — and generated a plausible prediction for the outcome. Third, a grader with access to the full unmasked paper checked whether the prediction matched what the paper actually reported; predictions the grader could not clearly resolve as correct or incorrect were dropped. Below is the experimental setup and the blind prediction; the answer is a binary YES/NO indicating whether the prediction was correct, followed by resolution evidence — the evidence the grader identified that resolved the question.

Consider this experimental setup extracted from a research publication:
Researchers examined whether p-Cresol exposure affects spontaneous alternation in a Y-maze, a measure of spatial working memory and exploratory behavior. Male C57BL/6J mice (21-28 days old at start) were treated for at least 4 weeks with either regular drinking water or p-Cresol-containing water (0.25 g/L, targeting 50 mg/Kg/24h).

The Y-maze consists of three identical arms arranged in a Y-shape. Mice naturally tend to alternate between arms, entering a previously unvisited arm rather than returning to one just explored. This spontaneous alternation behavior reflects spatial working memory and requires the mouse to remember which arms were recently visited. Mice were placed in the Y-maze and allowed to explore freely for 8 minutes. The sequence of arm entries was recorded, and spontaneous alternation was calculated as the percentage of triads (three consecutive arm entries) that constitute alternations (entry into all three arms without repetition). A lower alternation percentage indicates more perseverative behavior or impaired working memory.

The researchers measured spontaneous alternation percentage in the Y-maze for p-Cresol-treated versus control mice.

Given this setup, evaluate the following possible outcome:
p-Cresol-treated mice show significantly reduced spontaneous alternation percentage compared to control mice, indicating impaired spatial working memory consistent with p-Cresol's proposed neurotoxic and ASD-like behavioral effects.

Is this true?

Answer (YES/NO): NO